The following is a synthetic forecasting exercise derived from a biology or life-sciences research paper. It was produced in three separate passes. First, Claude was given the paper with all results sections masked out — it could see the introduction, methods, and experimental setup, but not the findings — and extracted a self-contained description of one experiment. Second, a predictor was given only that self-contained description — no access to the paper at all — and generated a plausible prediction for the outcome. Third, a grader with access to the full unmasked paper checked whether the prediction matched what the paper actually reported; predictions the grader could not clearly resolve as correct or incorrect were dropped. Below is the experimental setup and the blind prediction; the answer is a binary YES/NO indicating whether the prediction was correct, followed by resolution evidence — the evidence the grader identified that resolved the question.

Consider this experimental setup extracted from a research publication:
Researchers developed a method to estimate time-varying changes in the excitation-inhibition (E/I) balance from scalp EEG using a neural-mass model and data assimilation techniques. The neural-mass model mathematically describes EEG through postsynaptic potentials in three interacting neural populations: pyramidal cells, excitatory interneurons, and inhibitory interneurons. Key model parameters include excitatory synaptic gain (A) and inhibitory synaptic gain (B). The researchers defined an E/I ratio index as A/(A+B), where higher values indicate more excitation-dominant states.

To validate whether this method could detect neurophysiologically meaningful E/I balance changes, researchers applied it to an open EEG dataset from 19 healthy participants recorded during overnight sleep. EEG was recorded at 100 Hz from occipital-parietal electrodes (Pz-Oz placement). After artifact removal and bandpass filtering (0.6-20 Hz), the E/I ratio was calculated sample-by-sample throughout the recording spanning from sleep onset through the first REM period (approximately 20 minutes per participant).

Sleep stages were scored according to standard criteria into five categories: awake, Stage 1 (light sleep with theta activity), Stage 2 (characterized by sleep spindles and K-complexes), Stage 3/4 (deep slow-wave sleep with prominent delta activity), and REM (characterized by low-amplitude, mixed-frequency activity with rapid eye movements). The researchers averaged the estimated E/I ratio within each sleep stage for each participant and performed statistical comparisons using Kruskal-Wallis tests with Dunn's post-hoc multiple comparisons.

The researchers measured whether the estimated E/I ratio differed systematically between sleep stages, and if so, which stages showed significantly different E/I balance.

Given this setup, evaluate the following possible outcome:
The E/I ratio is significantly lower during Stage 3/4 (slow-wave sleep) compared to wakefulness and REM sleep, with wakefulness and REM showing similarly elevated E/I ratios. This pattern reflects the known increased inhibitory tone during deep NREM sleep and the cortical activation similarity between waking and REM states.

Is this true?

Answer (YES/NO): NO